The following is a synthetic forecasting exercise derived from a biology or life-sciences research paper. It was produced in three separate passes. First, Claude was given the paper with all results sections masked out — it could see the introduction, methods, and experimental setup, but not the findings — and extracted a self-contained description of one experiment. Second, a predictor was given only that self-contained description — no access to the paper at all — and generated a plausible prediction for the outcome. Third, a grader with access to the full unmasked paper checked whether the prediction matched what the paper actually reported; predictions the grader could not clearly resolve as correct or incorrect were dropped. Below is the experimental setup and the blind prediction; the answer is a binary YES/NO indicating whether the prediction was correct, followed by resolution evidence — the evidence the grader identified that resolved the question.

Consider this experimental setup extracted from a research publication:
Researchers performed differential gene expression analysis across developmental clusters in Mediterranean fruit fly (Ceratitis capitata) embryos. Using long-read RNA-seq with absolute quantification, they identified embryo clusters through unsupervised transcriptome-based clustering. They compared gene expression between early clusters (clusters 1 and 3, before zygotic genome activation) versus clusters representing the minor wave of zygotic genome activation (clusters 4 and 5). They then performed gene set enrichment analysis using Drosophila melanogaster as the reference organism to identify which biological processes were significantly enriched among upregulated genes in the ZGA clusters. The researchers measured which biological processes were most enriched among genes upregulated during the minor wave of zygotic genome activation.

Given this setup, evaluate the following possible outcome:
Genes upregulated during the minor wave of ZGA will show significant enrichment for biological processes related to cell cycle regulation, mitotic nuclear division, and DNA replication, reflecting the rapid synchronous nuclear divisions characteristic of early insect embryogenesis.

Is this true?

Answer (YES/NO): NO